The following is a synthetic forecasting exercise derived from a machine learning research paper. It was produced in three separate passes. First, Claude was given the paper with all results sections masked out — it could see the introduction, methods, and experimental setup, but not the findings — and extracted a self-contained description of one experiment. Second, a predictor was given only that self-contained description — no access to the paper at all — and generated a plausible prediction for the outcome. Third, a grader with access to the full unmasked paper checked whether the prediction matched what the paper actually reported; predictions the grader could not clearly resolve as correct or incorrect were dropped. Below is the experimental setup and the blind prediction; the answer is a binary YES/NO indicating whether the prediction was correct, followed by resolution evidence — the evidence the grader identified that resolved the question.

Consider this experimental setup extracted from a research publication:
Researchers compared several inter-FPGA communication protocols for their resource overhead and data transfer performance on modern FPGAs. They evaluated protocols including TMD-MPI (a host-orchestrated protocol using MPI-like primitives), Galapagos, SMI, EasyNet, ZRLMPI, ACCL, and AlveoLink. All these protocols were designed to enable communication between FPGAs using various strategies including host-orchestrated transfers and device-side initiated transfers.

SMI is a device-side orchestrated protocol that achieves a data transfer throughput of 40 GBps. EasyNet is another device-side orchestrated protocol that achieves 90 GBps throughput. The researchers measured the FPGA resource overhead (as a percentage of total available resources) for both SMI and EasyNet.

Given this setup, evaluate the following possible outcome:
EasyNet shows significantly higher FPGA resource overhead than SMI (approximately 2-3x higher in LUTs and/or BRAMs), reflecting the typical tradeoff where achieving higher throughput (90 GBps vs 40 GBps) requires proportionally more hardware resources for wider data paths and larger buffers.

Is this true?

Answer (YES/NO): NO